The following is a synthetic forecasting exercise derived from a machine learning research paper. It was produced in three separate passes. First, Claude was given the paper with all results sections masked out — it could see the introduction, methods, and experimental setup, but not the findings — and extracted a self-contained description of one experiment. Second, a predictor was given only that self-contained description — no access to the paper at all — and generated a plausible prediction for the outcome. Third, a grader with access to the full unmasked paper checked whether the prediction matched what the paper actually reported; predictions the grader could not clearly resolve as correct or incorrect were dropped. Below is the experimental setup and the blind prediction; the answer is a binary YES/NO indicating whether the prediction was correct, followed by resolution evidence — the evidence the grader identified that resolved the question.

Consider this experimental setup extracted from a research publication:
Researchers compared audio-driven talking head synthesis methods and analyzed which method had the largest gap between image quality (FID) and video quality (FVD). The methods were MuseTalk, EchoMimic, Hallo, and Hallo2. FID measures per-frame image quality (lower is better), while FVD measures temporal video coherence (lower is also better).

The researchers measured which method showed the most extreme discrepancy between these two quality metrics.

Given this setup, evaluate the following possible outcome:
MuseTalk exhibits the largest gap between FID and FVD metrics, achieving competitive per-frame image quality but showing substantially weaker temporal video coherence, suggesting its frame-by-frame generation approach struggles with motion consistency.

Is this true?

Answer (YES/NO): YES